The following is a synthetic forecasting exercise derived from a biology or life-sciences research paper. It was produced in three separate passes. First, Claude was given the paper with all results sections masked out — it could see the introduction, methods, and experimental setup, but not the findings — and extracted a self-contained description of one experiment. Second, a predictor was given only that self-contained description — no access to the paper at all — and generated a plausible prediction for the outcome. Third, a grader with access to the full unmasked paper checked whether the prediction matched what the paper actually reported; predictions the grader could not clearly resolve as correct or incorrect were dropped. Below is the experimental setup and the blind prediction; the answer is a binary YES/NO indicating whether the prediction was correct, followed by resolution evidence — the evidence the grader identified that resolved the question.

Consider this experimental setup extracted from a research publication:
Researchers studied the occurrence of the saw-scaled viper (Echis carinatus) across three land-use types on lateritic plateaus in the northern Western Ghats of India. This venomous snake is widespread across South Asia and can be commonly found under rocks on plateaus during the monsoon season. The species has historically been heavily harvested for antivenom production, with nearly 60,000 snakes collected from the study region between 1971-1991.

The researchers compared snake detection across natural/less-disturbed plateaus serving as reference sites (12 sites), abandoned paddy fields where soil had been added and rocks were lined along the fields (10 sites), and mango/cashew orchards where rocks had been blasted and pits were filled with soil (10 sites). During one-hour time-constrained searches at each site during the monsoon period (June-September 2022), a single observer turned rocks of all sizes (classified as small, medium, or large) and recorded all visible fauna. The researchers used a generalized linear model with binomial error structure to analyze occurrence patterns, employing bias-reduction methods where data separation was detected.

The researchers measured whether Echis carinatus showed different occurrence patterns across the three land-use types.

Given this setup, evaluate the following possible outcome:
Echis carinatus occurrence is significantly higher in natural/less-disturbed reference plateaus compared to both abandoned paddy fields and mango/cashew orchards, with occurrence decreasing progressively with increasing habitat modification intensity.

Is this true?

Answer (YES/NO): YES